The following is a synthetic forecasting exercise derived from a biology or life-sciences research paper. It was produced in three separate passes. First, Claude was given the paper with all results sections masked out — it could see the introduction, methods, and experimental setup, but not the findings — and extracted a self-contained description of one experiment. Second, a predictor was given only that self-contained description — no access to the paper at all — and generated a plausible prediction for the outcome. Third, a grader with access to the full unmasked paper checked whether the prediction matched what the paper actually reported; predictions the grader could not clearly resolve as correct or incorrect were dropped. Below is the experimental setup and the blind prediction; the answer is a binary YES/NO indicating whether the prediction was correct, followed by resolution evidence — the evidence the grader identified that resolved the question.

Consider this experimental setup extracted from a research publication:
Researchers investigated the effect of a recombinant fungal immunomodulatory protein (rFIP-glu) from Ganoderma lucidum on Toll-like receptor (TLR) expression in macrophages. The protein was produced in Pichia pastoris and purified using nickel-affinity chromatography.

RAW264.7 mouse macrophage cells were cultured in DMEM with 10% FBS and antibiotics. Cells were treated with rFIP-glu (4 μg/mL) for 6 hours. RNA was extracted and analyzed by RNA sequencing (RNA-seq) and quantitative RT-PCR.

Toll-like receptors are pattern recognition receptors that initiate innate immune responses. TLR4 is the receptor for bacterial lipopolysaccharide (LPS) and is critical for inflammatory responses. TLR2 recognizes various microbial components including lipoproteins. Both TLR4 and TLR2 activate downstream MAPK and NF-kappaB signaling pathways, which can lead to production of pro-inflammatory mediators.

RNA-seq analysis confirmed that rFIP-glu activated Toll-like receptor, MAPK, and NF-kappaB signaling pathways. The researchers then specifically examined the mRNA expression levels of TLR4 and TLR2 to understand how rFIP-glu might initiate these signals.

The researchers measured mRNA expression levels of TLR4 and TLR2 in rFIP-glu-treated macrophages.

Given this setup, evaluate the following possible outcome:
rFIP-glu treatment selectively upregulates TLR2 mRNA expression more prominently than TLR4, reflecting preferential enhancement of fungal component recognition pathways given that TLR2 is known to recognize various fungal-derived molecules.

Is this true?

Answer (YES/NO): YES